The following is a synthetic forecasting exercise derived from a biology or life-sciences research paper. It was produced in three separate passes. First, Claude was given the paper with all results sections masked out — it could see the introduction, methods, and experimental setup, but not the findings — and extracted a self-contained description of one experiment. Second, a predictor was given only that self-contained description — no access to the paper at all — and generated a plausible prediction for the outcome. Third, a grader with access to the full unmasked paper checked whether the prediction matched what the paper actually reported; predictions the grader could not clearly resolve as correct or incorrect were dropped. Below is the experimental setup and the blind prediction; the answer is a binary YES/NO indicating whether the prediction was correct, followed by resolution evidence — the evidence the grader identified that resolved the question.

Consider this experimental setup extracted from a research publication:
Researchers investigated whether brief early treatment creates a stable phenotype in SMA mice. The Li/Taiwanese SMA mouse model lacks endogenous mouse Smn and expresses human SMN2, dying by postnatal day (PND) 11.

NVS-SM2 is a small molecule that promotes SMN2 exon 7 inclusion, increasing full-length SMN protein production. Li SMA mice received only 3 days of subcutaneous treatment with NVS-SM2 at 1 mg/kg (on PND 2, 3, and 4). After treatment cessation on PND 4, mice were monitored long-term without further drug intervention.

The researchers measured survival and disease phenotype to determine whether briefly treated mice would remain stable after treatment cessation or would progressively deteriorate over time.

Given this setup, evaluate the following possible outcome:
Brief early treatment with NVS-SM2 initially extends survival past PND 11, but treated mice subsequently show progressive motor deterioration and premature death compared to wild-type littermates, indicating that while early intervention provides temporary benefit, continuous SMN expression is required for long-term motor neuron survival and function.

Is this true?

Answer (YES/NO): NO